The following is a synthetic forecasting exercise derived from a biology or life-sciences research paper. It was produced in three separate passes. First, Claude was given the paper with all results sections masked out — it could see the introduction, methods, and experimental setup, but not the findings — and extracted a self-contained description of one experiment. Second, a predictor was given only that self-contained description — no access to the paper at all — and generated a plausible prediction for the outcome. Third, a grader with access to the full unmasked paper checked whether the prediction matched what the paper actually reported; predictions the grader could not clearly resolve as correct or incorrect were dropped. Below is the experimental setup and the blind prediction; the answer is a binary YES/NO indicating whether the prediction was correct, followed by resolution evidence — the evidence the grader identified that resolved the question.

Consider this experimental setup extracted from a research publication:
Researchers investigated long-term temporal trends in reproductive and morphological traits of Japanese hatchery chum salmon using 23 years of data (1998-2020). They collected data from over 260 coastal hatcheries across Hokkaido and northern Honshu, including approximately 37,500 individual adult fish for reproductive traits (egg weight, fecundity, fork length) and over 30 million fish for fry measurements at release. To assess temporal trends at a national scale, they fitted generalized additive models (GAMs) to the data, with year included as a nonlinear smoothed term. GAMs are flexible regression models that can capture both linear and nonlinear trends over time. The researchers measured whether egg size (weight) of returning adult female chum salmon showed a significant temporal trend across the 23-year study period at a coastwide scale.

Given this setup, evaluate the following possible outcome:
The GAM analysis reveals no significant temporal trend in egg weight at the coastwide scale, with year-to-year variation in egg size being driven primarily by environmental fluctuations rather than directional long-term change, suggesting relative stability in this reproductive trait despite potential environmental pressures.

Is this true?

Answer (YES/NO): NO